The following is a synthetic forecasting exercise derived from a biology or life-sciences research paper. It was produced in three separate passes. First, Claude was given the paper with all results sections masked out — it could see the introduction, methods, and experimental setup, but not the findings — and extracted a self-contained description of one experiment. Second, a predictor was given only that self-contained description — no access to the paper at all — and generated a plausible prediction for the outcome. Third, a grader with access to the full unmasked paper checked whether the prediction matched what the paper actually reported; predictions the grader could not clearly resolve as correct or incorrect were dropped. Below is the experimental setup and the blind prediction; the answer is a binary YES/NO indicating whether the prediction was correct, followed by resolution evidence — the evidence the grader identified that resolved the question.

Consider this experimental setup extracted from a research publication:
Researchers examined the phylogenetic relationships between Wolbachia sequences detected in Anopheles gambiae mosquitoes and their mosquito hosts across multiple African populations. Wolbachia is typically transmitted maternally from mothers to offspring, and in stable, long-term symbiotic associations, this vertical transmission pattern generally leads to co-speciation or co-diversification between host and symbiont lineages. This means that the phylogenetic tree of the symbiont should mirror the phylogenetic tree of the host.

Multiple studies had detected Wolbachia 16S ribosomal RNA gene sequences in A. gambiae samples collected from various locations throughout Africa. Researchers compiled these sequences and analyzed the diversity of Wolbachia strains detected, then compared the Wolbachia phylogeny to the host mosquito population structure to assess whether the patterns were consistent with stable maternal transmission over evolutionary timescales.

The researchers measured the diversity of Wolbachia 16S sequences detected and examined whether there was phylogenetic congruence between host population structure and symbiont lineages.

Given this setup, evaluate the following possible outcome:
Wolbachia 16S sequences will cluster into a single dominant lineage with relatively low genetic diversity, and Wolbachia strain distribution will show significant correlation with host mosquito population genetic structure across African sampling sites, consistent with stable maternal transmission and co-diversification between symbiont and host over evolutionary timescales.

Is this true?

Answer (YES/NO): NO